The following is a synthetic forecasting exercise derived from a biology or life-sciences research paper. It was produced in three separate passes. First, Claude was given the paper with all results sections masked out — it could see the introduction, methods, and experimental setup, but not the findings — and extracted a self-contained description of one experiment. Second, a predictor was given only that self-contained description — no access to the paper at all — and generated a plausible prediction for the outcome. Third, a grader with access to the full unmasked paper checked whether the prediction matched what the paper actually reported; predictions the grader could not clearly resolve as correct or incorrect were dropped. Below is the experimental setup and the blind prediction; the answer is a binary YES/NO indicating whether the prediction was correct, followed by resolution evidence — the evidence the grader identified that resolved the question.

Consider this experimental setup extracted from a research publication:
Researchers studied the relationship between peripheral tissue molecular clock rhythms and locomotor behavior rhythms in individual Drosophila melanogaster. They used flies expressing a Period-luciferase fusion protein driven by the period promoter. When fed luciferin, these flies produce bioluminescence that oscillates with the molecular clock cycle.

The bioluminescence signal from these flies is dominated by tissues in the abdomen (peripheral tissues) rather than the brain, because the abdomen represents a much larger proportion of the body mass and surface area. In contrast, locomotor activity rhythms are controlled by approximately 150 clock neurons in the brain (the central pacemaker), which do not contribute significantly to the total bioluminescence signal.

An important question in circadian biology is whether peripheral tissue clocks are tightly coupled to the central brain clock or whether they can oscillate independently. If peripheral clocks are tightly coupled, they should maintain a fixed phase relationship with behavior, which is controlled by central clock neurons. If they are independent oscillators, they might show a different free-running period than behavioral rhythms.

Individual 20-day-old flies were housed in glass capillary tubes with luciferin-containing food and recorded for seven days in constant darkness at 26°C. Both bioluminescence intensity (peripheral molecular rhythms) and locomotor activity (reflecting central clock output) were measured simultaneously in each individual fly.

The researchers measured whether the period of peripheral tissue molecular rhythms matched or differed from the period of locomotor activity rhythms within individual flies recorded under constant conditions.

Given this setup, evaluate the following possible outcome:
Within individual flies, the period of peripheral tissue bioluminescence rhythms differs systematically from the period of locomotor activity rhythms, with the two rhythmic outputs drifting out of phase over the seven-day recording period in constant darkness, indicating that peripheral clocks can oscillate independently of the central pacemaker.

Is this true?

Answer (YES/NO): YES